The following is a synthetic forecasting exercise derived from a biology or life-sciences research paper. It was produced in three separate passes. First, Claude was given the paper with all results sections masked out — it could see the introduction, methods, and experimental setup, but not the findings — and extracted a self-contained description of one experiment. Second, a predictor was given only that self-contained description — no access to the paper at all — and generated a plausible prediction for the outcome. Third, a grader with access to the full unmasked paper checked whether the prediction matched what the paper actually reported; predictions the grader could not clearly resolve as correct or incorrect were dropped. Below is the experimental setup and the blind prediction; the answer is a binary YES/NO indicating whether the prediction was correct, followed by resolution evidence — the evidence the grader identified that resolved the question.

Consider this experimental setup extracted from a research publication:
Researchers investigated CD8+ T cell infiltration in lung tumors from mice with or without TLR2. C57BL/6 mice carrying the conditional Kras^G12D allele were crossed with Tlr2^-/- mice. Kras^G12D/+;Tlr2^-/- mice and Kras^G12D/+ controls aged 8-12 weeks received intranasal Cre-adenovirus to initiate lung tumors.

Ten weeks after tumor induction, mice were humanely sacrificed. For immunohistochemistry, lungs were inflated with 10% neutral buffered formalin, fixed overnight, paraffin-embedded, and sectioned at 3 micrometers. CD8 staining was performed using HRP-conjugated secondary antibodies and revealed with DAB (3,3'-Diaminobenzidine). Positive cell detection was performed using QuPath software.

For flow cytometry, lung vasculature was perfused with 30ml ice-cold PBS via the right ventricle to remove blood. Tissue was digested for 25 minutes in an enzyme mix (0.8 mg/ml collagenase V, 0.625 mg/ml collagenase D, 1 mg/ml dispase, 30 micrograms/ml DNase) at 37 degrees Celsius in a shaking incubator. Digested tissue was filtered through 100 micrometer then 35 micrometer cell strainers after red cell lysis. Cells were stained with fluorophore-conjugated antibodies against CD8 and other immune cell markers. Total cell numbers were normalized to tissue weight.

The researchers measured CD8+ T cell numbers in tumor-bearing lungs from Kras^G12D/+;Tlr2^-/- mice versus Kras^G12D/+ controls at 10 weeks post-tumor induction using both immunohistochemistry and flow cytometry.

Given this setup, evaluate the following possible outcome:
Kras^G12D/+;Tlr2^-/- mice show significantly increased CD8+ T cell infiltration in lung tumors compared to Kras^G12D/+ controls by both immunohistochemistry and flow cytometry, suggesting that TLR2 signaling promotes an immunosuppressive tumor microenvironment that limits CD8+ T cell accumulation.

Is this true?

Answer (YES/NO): NO